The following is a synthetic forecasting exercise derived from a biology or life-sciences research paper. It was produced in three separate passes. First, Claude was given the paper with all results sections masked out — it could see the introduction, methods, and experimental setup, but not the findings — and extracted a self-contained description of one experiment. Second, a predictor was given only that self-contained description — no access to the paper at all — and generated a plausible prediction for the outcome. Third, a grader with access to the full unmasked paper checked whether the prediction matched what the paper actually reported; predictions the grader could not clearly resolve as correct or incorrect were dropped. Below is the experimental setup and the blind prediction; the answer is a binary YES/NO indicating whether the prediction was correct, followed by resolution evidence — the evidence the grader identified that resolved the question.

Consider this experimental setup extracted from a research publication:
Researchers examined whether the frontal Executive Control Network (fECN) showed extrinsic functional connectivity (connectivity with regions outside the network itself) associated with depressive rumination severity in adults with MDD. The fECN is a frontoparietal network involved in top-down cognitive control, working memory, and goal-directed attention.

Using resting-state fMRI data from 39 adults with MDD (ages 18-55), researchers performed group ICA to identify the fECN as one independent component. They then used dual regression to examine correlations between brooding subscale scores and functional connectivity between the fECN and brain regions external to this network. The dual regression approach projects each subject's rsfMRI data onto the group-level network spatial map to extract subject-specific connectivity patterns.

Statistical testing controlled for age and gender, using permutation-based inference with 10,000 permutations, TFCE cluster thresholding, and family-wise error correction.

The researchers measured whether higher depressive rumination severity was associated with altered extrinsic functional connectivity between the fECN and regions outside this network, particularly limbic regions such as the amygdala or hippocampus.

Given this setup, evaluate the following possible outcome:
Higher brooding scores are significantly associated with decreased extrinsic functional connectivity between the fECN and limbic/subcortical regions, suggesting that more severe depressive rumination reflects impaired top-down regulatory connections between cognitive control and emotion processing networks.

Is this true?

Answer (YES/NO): NO